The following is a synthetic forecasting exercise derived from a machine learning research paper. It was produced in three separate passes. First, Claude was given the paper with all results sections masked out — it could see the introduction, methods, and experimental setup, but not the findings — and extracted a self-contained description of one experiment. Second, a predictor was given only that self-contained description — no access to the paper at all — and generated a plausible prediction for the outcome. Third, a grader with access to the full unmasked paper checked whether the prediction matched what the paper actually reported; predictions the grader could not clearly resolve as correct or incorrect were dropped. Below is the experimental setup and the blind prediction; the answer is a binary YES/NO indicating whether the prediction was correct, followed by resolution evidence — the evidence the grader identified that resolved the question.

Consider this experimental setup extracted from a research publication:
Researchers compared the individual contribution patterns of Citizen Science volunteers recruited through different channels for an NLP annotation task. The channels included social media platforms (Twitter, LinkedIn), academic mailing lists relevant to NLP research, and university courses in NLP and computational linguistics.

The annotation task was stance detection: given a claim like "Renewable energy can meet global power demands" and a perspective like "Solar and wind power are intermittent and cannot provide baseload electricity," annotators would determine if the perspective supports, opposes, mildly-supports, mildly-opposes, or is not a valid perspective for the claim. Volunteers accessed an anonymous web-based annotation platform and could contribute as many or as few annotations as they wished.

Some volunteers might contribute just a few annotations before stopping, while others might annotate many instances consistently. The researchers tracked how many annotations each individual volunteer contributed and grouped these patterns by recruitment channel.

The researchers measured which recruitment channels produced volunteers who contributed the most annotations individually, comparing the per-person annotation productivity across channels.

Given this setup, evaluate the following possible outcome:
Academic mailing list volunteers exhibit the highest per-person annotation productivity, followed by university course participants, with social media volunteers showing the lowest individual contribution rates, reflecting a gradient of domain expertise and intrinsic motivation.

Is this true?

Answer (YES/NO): NO